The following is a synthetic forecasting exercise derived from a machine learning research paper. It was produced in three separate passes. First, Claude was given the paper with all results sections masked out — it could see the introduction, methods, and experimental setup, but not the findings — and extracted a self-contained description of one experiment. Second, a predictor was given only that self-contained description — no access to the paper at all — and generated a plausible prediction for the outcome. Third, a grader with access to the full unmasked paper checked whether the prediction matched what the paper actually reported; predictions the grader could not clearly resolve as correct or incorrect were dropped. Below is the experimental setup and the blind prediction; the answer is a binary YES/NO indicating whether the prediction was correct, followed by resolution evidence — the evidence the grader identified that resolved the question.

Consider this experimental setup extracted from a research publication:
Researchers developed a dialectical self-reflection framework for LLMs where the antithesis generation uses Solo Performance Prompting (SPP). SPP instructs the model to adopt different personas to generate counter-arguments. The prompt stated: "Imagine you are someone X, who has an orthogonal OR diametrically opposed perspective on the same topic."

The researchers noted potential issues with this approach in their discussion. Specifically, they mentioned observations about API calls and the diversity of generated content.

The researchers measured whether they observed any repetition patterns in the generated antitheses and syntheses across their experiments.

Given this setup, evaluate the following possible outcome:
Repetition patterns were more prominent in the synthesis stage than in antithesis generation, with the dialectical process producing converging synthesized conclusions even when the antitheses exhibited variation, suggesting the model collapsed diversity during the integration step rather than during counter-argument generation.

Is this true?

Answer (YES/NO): NO